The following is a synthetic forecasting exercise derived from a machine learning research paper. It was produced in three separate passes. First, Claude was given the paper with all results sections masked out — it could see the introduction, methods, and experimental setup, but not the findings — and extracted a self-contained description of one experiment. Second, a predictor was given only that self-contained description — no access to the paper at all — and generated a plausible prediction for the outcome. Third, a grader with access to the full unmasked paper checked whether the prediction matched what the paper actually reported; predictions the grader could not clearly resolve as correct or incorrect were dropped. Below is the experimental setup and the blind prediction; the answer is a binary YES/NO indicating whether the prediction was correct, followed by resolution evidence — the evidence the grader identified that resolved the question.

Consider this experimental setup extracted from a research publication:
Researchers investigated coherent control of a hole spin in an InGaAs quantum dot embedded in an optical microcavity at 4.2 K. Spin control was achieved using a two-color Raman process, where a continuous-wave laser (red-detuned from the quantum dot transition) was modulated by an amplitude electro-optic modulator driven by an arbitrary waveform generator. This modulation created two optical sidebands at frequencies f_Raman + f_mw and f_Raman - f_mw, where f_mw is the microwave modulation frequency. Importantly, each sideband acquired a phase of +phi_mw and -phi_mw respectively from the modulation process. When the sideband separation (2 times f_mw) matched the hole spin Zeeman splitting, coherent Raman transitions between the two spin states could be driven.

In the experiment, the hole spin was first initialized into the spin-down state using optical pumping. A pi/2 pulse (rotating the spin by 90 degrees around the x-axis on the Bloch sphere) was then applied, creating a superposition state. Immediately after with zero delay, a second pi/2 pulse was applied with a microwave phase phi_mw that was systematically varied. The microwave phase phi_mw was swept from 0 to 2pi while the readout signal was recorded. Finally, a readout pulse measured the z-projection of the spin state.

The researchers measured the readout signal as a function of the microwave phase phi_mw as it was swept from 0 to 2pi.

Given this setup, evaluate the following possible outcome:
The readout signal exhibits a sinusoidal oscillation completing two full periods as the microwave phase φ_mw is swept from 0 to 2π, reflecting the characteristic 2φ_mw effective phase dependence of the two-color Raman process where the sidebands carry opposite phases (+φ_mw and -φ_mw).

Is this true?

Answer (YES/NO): YES